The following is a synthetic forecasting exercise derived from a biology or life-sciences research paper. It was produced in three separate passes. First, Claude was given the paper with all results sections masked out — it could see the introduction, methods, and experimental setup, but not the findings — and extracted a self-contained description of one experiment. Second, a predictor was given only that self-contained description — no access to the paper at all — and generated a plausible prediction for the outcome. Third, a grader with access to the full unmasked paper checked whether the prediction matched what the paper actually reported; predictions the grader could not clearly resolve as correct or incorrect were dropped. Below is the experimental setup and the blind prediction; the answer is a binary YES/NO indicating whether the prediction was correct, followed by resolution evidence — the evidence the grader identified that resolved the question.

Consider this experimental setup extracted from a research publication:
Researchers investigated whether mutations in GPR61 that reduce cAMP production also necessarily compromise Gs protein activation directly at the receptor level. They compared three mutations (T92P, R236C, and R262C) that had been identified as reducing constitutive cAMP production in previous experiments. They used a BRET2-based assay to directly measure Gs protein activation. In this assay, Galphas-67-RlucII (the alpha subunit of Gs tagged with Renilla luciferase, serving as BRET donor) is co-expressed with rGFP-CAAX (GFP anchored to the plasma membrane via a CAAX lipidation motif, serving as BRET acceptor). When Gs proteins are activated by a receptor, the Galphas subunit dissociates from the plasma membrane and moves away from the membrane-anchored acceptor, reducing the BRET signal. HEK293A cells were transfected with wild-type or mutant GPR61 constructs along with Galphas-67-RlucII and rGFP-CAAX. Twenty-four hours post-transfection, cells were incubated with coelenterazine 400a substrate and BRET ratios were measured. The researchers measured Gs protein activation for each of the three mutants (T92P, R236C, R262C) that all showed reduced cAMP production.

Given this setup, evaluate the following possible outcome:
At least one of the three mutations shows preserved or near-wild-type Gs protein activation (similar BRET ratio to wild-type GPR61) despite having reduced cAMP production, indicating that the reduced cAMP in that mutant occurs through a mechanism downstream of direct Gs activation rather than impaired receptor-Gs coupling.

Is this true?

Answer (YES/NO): YES